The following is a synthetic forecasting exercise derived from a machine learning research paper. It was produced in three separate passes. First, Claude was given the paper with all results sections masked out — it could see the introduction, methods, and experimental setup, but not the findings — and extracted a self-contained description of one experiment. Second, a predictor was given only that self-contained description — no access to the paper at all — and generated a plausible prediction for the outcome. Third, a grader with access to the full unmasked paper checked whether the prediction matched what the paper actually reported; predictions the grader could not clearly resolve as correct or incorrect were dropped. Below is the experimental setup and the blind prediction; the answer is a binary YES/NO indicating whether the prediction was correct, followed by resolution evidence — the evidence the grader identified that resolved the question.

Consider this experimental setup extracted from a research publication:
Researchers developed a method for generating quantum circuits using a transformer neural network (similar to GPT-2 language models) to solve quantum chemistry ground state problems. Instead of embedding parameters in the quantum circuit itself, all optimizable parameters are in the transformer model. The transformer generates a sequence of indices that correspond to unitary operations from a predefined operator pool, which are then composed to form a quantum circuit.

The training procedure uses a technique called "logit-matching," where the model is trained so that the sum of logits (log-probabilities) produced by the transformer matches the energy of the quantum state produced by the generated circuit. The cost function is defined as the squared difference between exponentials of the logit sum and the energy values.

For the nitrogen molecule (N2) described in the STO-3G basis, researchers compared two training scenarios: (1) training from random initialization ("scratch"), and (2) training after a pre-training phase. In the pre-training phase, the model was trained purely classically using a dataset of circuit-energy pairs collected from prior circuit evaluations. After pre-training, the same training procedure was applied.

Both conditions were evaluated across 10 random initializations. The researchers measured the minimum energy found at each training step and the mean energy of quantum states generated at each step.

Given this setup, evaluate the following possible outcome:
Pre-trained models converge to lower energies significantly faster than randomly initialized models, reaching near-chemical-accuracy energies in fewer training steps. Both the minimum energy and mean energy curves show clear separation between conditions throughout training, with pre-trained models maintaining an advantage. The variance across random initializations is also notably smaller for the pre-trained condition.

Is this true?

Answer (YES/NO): NO